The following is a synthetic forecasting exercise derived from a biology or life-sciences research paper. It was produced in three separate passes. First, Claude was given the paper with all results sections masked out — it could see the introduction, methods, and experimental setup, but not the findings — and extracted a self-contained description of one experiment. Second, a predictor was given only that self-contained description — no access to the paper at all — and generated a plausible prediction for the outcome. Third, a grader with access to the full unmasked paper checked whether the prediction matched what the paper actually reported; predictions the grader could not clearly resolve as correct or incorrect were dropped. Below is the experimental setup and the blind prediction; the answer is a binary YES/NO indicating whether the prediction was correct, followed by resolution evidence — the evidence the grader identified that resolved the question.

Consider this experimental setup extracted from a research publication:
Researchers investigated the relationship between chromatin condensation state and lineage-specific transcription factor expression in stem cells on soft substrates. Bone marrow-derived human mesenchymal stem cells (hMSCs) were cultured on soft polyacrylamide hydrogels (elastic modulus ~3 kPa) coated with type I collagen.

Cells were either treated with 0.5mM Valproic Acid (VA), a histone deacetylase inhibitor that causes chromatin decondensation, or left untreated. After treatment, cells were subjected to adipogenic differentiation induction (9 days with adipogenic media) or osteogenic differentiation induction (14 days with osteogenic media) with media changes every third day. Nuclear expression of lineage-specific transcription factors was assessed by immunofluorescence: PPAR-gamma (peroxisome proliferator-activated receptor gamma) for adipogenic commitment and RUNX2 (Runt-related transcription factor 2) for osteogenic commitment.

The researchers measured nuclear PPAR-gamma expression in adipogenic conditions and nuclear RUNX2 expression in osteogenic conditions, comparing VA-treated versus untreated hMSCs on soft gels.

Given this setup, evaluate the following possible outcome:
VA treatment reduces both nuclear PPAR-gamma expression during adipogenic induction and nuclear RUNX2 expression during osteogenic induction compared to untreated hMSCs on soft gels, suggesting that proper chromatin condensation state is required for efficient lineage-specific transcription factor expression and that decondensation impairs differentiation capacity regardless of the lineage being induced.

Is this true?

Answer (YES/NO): NO